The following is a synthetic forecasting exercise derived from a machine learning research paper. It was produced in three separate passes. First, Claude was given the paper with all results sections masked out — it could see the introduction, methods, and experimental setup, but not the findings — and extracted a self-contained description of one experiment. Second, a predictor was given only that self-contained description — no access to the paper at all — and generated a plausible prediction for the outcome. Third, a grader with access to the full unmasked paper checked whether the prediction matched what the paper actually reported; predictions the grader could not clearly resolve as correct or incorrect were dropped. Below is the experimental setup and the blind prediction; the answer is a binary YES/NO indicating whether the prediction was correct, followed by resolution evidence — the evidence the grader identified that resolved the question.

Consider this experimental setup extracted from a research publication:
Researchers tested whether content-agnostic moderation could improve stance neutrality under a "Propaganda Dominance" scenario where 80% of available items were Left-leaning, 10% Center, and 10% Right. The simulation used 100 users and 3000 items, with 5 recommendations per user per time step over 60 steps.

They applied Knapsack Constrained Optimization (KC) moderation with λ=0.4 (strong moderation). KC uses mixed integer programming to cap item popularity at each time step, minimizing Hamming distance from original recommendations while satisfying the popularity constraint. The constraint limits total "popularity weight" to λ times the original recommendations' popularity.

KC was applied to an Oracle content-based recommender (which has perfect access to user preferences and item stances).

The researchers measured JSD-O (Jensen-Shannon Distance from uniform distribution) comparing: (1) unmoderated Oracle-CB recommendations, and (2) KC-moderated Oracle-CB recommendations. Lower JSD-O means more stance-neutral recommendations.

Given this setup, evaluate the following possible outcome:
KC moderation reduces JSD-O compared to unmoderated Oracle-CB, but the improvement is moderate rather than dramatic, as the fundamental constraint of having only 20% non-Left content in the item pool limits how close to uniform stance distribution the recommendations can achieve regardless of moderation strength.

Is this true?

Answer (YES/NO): NO